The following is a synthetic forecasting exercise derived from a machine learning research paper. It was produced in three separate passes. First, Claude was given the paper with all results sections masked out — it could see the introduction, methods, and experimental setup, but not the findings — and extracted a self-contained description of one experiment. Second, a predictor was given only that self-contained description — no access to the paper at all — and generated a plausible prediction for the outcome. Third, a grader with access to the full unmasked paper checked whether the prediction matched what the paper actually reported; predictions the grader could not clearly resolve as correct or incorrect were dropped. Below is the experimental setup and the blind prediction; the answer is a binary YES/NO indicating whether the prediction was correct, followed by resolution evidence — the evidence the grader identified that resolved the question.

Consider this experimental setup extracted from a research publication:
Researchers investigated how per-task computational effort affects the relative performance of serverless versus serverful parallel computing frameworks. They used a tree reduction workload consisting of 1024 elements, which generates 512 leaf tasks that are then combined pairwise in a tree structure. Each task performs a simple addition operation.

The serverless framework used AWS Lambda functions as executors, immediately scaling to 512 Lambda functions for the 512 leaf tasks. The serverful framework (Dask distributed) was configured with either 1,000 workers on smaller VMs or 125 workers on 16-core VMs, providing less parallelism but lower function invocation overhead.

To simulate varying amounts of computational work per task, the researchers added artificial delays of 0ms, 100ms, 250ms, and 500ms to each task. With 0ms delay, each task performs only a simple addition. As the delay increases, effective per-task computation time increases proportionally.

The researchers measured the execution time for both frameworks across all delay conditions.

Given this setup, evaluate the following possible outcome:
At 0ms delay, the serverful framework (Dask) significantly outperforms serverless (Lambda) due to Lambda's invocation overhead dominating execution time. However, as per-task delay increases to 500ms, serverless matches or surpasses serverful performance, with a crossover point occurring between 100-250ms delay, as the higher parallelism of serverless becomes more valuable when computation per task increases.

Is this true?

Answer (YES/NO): YES